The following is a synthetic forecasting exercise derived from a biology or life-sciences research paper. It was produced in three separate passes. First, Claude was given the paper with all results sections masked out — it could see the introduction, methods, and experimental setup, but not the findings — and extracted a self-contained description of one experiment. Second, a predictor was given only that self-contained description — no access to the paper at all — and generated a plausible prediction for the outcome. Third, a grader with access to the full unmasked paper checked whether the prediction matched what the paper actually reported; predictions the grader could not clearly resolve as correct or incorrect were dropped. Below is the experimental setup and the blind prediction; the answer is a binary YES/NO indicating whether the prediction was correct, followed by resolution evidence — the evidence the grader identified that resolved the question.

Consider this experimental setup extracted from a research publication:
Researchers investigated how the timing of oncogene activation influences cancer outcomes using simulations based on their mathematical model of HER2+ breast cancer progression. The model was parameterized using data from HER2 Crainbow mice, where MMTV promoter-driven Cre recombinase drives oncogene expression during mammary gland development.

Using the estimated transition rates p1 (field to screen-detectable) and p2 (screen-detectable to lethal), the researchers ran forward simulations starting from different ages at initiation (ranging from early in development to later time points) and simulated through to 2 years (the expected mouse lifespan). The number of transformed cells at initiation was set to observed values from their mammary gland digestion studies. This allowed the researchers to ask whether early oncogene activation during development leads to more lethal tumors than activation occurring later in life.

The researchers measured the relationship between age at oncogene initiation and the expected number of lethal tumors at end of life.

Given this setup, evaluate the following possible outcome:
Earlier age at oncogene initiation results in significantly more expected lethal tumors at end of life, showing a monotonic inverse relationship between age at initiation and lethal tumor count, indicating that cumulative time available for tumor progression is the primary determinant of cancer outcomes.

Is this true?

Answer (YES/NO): NO